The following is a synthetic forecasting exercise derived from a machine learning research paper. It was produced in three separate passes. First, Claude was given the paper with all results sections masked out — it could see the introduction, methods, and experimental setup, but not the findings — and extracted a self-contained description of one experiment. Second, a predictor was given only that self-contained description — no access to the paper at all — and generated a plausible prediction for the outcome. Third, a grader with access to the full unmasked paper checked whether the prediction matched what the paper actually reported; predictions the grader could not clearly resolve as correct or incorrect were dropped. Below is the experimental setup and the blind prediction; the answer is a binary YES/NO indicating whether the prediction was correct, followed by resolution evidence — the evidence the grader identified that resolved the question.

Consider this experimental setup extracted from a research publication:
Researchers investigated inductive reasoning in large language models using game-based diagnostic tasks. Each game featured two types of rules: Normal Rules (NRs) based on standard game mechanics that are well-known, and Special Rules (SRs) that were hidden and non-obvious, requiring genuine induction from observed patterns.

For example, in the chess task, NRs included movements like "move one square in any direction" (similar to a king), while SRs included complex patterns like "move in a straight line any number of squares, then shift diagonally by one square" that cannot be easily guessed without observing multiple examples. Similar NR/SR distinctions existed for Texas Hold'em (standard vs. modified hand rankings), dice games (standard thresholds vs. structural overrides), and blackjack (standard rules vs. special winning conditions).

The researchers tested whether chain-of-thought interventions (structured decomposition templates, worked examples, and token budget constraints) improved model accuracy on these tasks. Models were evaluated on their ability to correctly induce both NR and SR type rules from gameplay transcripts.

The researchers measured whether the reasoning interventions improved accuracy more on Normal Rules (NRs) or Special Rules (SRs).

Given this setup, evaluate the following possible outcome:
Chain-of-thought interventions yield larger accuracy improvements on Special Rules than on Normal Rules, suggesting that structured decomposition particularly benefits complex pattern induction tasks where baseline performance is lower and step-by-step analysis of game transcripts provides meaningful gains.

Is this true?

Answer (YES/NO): YES